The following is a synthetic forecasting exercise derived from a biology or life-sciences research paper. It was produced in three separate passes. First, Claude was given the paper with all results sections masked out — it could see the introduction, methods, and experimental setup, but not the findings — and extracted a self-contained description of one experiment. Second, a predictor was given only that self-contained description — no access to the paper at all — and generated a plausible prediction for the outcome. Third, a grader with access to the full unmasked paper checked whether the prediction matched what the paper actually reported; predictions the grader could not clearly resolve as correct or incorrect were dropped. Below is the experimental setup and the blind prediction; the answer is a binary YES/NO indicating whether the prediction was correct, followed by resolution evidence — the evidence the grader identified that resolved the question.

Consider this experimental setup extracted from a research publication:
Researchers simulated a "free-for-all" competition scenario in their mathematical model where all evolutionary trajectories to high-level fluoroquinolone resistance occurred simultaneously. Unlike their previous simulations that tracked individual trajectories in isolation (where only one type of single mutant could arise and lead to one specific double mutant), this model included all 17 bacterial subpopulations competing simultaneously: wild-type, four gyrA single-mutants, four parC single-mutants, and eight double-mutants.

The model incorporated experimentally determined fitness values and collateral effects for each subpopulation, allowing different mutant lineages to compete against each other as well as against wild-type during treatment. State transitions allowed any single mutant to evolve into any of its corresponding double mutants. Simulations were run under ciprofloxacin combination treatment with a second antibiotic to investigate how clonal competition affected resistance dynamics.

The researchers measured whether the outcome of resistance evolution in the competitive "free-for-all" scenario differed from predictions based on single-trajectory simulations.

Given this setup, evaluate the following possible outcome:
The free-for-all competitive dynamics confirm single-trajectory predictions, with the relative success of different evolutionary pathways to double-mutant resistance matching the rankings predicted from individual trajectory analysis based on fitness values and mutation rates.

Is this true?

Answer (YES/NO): NO